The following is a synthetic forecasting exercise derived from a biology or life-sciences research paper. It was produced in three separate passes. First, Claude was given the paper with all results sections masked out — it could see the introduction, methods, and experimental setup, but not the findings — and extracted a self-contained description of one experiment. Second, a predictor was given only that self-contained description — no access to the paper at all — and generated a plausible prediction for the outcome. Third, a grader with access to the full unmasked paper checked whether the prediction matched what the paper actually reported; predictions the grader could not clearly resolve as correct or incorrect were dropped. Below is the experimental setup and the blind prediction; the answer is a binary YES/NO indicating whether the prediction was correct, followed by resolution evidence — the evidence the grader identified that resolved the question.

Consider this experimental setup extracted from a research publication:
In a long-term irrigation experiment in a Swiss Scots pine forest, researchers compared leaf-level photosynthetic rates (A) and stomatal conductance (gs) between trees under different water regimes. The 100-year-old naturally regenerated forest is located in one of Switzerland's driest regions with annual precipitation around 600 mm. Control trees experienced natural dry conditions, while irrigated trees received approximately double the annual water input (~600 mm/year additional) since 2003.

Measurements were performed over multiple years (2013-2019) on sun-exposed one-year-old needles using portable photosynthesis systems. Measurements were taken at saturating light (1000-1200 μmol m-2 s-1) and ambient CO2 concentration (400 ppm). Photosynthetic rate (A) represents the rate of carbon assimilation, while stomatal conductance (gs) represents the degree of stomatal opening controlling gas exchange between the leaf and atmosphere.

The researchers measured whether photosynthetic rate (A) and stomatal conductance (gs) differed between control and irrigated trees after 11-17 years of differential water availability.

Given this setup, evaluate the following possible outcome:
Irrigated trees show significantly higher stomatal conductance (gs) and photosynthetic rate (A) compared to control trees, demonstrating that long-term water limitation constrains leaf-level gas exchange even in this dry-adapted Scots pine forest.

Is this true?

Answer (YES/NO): YES